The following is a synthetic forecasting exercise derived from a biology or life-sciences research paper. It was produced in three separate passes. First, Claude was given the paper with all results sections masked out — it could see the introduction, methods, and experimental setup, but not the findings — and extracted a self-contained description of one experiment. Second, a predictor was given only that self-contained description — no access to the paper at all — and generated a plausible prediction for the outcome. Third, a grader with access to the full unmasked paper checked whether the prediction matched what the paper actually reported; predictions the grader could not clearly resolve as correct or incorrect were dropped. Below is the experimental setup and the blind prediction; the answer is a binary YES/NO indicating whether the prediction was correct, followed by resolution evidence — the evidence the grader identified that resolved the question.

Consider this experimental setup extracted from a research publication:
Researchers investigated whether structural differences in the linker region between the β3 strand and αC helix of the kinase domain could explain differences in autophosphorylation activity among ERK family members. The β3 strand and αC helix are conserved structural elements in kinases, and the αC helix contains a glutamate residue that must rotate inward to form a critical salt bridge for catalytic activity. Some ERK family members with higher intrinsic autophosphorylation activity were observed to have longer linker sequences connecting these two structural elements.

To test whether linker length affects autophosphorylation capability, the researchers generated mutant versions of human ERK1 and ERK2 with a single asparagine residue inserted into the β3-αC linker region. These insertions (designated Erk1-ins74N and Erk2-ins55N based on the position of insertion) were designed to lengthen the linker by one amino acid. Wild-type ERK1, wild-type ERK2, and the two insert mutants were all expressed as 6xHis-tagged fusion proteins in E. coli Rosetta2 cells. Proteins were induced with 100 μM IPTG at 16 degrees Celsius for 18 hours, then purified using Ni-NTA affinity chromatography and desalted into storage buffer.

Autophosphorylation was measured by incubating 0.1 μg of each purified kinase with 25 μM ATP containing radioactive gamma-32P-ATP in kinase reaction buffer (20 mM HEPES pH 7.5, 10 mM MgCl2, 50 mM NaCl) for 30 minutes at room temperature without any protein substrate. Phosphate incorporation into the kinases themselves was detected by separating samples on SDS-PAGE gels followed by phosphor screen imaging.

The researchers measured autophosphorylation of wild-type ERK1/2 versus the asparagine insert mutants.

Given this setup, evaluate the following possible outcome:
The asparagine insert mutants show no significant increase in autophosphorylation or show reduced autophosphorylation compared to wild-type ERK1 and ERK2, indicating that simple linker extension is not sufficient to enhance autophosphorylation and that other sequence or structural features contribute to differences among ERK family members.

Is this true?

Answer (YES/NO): NO